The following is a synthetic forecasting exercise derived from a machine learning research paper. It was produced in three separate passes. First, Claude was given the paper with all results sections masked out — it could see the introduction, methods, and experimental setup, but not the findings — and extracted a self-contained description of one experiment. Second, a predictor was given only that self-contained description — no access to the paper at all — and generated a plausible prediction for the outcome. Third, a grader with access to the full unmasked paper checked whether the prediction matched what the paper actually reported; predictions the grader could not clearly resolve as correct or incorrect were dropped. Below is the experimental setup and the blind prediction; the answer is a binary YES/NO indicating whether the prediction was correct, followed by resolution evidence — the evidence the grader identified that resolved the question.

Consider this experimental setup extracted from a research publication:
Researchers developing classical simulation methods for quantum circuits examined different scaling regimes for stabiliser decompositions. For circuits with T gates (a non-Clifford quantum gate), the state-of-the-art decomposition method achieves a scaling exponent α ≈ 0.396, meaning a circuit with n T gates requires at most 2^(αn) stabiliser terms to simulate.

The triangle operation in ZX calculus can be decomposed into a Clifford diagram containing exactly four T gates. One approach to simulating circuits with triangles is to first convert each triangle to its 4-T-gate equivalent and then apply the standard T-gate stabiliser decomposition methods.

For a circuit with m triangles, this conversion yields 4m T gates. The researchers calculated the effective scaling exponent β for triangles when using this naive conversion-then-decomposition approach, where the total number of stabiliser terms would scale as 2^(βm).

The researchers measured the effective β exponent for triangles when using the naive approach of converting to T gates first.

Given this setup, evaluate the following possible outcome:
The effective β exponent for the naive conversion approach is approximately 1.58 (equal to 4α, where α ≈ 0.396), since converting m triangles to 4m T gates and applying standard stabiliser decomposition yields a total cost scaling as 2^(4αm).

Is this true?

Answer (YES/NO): YES